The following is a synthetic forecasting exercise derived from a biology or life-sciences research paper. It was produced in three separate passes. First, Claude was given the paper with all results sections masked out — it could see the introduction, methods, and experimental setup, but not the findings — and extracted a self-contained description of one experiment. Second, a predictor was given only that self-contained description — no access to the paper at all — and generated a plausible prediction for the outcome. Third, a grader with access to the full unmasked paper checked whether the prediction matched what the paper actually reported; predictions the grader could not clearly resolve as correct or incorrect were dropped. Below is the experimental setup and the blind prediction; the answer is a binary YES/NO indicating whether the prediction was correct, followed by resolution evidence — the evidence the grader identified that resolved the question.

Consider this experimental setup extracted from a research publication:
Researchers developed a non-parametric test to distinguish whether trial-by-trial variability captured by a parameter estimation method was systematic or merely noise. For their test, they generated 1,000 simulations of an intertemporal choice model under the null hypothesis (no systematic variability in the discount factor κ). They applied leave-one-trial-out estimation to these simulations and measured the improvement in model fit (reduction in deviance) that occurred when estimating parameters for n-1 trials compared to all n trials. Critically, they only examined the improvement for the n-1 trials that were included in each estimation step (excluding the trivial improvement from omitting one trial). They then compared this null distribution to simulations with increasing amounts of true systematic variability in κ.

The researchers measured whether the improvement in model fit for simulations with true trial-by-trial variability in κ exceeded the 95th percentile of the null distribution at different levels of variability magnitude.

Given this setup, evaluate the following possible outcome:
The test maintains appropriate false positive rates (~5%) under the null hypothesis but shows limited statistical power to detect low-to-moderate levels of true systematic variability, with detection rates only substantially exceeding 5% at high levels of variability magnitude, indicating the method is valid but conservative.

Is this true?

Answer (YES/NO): NO